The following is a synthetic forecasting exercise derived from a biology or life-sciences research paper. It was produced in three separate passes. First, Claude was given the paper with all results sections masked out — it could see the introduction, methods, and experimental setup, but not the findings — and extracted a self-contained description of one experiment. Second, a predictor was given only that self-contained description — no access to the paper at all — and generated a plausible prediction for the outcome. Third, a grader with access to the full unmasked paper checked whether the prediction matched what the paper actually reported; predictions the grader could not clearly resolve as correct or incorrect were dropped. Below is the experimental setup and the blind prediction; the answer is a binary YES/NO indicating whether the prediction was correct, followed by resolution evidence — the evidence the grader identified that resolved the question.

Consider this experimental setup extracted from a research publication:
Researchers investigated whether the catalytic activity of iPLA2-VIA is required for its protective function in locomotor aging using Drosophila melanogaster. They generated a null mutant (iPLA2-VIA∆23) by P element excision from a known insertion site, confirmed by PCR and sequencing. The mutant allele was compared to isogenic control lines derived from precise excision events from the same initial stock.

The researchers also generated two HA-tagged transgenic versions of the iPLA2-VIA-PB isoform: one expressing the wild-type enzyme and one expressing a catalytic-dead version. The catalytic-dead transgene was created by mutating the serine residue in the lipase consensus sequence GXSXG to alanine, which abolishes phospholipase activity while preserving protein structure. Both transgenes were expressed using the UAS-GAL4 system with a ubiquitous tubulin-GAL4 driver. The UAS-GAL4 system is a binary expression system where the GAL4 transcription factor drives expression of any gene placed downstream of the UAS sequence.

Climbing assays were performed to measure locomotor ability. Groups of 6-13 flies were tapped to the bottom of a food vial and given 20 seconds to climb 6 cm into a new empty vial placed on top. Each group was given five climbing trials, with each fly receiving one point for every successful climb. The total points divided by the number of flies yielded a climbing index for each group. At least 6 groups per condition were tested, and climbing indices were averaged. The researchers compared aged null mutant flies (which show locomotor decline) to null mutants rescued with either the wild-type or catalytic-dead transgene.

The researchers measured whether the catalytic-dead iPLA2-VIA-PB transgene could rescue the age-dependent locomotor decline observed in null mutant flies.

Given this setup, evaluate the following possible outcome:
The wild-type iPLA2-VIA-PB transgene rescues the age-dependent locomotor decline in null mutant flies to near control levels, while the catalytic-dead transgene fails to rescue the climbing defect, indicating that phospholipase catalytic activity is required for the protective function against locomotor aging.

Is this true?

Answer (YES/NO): NO